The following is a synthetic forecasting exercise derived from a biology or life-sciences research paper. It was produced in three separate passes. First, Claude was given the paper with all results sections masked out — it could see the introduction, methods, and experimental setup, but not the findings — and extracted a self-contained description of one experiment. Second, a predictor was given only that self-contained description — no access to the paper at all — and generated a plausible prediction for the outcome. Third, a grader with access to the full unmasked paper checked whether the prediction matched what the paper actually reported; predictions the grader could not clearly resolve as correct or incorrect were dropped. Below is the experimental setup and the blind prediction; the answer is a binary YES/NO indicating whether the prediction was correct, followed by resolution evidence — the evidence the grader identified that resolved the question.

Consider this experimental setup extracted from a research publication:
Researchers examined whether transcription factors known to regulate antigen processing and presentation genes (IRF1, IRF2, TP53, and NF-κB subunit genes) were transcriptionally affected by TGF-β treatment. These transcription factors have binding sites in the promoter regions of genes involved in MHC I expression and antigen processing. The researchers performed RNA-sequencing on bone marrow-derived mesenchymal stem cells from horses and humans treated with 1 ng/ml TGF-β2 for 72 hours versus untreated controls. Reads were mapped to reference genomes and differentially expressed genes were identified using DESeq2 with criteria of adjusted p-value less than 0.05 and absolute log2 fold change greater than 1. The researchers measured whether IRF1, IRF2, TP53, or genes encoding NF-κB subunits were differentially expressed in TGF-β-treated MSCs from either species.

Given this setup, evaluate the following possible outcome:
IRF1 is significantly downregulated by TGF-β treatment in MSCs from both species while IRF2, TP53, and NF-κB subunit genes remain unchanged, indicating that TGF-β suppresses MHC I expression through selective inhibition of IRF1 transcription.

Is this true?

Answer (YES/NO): NO